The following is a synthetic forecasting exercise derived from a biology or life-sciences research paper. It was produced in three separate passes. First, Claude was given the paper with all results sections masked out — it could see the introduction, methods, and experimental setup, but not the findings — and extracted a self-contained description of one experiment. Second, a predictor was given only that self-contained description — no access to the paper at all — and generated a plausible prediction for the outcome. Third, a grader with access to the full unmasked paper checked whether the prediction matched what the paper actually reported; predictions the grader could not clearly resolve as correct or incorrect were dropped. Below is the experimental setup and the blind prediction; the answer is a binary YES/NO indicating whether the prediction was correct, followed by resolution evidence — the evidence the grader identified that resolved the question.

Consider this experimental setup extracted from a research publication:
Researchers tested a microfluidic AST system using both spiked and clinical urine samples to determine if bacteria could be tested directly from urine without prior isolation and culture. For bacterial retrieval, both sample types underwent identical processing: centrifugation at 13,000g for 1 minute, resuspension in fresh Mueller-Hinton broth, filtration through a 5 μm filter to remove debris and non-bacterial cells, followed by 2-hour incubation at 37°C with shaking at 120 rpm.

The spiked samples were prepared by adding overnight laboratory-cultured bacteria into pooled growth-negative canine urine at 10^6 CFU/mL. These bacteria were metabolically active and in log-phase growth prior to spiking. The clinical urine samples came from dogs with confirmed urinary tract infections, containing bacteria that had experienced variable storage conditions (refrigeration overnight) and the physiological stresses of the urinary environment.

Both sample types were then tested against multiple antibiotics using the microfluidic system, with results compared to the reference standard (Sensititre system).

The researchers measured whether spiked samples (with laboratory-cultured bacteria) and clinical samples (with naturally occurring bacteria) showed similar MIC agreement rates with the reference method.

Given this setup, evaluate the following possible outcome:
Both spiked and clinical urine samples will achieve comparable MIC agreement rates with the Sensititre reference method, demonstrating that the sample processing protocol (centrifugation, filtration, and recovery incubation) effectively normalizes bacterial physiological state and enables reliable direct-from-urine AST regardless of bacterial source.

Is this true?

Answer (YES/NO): YES